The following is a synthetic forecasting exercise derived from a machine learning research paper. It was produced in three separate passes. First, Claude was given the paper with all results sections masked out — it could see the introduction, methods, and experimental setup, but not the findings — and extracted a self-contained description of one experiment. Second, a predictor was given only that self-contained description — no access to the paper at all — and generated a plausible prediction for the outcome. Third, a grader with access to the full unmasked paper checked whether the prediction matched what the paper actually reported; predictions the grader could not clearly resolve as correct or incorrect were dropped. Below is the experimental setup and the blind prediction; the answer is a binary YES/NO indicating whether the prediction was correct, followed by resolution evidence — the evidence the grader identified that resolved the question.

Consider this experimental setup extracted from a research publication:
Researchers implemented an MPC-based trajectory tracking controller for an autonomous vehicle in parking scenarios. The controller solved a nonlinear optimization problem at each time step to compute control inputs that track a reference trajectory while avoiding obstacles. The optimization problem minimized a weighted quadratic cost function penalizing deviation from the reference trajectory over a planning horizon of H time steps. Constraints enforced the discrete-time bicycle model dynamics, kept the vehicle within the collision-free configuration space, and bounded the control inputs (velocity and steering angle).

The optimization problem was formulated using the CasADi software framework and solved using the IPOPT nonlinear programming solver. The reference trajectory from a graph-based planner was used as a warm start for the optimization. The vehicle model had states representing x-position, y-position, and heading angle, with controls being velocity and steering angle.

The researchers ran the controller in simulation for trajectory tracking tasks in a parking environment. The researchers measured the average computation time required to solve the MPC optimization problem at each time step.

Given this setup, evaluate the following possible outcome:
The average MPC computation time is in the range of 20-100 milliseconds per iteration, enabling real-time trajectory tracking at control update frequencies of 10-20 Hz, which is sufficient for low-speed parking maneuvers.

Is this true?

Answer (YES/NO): NO